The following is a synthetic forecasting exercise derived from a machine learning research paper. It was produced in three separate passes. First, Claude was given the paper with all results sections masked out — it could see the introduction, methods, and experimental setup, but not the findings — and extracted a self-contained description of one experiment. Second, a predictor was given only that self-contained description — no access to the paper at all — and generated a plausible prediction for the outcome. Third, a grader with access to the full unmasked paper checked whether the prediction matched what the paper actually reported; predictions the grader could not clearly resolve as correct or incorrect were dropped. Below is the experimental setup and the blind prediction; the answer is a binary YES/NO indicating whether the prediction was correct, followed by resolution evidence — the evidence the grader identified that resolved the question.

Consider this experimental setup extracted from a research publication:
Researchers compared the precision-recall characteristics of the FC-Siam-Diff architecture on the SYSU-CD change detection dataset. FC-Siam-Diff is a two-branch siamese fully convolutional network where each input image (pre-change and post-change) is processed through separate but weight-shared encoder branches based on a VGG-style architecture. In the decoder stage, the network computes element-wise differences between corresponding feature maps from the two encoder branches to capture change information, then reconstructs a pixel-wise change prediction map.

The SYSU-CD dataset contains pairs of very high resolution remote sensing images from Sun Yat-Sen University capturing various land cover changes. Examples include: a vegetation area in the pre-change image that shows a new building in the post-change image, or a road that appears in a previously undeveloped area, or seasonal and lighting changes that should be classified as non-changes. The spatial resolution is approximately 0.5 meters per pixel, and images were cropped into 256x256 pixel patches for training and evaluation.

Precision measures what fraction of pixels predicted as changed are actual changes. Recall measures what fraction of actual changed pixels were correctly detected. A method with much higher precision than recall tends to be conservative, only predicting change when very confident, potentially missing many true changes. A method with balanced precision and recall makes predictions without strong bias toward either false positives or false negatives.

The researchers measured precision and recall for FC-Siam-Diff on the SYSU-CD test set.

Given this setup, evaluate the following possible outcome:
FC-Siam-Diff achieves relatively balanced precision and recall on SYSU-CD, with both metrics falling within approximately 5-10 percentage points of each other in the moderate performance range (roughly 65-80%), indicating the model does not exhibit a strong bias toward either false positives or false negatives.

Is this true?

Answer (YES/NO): NO